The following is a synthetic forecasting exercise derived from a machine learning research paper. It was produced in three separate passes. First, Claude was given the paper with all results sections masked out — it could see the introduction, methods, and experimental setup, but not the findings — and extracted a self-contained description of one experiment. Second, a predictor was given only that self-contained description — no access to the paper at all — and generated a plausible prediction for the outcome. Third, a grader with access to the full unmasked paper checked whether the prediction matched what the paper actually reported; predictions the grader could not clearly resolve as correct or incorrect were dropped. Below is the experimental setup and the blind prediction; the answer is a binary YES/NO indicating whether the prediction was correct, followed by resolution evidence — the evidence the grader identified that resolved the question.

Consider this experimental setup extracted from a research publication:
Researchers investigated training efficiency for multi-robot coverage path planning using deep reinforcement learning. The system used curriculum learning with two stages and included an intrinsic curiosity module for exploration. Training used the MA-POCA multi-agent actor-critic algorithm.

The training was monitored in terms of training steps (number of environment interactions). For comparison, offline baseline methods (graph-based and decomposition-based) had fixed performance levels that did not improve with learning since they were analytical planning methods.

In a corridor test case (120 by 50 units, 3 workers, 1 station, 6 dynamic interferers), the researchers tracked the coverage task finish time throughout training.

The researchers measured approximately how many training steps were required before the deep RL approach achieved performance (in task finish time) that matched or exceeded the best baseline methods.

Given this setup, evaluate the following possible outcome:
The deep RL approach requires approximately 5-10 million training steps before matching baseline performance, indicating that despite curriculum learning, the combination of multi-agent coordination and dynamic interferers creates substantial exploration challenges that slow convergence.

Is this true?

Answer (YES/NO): YES